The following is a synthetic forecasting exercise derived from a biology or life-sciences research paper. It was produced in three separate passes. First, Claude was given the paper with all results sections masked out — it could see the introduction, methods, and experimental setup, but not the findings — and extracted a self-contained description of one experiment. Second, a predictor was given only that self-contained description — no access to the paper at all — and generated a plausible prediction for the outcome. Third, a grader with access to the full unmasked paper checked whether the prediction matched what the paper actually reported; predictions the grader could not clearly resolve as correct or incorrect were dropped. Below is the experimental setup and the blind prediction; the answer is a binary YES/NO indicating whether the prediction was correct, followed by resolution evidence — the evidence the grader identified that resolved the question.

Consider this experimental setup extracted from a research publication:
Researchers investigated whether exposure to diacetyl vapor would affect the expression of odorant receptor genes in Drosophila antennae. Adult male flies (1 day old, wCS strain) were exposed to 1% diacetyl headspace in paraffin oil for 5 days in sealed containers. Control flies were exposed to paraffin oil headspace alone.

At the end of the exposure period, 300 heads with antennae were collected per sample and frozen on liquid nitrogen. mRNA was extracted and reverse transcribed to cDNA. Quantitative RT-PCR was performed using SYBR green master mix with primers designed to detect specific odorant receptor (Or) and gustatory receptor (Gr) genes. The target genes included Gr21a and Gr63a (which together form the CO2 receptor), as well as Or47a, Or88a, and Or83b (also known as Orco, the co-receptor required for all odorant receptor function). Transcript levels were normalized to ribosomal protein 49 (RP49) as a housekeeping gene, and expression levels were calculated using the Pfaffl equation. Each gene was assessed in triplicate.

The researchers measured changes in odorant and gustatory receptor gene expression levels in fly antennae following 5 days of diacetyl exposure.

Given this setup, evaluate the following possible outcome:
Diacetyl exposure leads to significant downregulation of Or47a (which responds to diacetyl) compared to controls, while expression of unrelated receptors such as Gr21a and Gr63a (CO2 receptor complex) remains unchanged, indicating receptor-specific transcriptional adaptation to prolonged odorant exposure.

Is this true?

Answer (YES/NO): NO